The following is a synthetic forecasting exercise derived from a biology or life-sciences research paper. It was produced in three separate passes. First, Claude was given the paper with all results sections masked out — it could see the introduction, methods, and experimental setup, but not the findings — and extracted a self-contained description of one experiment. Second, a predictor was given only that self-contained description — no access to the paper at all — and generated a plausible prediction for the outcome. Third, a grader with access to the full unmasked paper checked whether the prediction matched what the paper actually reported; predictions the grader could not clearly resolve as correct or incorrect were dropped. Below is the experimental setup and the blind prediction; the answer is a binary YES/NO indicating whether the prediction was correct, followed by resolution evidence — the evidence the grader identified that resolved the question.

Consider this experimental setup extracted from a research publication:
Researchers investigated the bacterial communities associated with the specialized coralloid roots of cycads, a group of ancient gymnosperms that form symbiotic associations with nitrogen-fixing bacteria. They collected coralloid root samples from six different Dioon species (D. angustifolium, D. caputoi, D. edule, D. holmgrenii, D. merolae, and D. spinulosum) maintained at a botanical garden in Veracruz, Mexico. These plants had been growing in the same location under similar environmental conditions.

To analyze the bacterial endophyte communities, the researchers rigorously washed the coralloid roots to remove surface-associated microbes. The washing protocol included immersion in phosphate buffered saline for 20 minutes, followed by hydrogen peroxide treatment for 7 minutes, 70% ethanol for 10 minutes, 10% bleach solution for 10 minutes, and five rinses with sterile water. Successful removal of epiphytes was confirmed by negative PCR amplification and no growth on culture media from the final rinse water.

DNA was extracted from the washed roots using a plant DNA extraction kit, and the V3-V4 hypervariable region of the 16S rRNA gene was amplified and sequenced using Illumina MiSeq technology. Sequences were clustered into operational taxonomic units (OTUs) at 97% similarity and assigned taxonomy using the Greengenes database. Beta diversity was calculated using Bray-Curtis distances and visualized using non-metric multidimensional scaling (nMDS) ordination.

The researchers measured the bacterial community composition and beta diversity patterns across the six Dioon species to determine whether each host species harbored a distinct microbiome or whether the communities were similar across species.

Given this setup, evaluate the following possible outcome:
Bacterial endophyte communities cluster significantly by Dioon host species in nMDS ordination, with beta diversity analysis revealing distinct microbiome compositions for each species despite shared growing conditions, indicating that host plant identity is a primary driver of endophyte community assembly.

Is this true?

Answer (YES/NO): NO